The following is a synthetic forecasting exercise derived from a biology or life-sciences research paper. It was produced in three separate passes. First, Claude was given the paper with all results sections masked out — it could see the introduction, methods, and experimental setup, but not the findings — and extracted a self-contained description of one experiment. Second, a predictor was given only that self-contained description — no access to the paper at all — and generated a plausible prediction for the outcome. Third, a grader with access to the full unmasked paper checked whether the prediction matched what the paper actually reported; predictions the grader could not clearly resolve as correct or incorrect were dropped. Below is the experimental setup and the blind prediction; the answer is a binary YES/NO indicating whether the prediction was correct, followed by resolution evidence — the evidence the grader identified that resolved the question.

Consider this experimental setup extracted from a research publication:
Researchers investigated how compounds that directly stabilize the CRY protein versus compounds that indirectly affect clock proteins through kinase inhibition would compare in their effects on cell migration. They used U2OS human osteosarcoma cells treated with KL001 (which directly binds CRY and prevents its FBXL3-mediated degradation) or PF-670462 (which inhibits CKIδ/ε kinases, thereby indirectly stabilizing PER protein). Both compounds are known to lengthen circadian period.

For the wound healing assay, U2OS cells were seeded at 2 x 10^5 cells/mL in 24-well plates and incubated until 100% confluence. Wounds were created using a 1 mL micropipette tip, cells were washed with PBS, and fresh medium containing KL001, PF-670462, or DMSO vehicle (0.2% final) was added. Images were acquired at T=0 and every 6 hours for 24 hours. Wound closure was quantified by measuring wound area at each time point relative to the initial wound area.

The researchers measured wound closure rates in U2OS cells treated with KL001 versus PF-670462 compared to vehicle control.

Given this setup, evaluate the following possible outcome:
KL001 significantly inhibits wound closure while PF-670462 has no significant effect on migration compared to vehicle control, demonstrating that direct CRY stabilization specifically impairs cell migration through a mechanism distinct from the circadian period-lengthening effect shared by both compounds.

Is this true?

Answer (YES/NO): NO